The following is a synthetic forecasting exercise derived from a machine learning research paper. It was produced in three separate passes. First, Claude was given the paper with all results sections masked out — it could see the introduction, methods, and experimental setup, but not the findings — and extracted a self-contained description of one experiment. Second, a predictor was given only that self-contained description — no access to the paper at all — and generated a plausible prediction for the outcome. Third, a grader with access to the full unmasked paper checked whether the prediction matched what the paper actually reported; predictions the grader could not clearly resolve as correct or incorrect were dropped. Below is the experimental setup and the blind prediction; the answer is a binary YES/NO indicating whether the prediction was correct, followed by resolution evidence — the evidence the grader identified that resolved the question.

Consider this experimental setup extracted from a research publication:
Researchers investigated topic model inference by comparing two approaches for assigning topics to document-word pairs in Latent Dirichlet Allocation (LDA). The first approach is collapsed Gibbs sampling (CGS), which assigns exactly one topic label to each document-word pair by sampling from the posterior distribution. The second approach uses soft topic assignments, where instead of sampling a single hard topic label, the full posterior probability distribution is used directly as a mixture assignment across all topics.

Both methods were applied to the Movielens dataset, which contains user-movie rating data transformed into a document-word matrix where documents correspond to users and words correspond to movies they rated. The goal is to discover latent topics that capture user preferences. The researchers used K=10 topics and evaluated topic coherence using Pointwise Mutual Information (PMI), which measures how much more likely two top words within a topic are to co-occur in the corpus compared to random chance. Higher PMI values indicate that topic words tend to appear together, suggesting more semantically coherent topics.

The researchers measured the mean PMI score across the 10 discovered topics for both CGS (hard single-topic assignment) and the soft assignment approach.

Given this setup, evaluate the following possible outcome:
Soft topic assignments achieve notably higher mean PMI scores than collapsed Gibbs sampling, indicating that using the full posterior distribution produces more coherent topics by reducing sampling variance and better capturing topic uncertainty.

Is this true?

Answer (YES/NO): NO